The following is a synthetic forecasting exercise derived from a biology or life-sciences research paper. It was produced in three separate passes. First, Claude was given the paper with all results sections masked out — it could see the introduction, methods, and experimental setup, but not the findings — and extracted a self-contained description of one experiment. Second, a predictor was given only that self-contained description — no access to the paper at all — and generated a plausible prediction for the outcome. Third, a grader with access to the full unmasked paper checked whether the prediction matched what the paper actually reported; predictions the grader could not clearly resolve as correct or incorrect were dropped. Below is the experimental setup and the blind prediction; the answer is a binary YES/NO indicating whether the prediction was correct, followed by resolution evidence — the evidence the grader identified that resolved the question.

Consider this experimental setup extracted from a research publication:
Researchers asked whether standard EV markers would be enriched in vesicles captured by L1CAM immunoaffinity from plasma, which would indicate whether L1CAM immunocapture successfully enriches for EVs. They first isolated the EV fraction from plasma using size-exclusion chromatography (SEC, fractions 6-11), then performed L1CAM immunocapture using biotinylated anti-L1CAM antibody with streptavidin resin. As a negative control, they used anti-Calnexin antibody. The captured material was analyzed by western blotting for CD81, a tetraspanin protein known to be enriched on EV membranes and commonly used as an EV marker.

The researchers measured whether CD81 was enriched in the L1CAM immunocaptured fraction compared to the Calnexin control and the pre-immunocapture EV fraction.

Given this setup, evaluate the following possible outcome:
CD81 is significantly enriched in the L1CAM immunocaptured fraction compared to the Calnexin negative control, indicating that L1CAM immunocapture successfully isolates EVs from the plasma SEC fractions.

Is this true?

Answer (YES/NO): NO